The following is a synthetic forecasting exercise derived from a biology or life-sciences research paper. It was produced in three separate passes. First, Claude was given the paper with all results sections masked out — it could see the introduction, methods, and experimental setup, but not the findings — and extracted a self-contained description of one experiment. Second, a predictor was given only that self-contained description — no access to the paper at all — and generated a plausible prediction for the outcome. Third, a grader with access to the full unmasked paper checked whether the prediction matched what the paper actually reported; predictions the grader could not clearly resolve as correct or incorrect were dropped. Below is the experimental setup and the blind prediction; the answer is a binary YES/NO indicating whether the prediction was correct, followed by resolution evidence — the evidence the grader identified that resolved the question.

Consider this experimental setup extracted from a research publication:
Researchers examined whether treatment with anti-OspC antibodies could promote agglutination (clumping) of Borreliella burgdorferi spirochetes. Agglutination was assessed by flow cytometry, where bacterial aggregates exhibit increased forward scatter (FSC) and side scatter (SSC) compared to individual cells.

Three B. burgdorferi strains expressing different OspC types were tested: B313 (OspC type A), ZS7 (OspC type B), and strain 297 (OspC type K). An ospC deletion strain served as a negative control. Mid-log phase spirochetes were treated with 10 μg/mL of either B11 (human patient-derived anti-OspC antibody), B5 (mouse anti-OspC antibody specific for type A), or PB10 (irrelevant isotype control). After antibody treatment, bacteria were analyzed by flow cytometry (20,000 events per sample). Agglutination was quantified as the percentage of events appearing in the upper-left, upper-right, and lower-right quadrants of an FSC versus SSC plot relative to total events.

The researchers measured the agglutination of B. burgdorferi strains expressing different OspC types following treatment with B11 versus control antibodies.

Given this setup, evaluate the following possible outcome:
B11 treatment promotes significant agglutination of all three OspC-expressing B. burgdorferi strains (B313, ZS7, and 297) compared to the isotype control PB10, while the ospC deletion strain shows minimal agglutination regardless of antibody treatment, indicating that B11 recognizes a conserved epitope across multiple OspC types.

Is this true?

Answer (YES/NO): NO